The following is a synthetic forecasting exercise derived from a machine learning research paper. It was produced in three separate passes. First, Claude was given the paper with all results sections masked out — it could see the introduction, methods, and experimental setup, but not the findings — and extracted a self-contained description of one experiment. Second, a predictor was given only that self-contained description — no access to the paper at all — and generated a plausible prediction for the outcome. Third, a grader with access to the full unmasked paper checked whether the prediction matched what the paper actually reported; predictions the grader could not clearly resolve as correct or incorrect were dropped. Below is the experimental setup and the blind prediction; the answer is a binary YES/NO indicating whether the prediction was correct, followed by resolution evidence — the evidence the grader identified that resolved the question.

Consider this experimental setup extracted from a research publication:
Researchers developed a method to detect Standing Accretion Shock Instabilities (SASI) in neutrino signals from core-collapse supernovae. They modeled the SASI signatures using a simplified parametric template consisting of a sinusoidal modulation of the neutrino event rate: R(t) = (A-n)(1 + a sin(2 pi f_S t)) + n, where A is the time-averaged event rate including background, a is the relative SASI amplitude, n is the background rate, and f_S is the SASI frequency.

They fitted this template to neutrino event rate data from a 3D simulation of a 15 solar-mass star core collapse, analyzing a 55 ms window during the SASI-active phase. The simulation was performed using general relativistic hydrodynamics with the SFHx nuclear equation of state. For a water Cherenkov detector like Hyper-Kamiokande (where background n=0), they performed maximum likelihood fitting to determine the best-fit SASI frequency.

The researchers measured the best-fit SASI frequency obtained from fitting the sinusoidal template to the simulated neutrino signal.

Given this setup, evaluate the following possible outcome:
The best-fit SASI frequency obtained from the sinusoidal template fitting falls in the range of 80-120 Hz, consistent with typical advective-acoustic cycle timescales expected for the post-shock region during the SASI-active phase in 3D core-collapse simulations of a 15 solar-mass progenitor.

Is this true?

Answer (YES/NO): YES